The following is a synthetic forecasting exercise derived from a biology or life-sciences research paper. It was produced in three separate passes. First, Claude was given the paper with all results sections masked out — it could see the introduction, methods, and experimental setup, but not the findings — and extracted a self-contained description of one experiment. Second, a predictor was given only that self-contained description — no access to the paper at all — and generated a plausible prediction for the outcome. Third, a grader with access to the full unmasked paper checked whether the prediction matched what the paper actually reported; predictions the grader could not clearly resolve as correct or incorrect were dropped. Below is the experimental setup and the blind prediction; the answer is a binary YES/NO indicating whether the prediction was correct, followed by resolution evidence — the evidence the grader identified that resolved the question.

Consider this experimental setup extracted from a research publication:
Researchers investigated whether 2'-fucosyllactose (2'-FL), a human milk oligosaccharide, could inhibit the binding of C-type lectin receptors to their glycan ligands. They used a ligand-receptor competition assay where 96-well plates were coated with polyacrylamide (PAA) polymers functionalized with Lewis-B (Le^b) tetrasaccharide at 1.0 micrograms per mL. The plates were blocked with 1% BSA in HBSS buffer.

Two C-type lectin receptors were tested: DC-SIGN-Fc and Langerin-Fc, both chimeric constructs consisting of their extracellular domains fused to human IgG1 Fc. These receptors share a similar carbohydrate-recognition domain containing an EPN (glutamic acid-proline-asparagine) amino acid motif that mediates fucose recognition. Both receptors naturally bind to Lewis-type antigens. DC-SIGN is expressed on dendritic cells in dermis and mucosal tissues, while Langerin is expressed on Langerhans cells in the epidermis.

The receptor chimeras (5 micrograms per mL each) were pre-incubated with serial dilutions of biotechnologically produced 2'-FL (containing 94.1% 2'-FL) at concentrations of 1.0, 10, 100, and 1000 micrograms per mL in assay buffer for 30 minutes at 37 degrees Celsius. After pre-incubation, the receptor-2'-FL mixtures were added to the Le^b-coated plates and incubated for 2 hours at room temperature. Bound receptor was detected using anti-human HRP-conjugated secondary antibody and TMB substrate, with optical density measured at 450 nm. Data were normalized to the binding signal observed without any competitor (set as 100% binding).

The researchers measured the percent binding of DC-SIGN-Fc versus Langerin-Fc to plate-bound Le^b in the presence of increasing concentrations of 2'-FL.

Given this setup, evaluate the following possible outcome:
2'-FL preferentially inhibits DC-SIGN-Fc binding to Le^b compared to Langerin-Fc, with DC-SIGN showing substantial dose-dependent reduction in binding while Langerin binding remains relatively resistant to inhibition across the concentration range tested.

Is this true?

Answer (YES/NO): YES